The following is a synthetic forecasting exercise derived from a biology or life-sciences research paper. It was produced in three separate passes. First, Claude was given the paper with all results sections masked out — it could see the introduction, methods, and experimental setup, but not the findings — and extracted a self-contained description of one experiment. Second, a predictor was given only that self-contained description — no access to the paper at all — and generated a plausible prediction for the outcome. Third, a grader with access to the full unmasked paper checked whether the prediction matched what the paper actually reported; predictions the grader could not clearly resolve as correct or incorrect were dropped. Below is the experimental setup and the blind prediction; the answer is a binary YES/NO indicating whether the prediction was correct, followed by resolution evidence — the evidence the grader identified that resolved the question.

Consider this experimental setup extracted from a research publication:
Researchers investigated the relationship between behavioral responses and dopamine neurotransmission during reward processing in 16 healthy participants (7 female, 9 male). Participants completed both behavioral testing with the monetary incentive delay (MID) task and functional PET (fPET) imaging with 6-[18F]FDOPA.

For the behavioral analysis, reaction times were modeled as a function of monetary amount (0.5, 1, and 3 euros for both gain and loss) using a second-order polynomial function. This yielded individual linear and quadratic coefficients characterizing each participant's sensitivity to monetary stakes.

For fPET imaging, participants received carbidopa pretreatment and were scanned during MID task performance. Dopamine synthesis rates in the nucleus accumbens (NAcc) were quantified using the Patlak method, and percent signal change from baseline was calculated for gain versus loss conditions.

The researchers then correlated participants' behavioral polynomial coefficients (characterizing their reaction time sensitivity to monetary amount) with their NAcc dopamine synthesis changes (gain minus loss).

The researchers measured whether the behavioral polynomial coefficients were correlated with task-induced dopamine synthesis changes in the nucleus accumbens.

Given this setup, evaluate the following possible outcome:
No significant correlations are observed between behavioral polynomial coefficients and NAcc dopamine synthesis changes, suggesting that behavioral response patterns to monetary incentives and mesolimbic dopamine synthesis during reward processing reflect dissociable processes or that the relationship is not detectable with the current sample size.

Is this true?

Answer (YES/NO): NO